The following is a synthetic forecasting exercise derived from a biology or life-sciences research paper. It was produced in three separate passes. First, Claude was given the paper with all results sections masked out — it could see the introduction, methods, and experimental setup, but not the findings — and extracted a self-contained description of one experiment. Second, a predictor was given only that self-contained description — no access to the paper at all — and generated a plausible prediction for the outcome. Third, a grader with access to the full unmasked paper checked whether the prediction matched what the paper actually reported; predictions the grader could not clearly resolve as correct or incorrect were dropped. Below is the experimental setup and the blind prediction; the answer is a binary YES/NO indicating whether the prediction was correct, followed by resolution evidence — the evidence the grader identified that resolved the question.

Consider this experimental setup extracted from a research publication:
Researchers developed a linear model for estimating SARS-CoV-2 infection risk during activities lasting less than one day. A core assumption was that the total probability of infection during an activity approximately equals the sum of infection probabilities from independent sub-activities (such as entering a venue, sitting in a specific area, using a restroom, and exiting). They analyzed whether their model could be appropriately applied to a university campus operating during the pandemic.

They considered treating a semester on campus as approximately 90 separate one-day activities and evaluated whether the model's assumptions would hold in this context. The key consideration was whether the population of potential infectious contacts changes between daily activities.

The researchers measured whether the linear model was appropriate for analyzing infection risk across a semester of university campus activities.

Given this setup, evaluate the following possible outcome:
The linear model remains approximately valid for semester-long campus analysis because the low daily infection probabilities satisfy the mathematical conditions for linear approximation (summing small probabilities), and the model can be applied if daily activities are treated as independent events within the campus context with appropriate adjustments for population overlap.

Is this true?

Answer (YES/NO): NO